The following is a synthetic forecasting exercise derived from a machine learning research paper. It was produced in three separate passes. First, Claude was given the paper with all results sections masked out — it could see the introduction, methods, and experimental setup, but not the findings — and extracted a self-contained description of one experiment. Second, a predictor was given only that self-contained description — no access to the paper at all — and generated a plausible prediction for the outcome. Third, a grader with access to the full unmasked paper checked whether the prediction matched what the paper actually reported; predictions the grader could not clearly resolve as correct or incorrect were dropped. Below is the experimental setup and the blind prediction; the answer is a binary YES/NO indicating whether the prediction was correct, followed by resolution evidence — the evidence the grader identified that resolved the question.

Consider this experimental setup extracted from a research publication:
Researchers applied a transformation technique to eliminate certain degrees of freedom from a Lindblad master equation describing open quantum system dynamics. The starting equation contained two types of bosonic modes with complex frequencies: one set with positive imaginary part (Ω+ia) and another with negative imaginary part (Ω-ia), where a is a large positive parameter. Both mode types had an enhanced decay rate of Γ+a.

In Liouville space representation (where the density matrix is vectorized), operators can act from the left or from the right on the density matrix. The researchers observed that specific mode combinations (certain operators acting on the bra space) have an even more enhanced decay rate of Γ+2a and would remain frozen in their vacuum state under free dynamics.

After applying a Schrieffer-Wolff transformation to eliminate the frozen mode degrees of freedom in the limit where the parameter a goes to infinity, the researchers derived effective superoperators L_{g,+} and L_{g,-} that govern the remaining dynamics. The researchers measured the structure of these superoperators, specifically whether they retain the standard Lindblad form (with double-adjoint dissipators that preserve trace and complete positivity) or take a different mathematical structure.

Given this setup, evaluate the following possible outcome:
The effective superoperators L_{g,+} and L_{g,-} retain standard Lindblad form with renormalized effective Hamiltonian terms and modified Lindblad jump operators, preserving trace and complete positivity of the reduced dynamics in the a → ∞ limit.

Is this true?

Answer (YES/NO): NO